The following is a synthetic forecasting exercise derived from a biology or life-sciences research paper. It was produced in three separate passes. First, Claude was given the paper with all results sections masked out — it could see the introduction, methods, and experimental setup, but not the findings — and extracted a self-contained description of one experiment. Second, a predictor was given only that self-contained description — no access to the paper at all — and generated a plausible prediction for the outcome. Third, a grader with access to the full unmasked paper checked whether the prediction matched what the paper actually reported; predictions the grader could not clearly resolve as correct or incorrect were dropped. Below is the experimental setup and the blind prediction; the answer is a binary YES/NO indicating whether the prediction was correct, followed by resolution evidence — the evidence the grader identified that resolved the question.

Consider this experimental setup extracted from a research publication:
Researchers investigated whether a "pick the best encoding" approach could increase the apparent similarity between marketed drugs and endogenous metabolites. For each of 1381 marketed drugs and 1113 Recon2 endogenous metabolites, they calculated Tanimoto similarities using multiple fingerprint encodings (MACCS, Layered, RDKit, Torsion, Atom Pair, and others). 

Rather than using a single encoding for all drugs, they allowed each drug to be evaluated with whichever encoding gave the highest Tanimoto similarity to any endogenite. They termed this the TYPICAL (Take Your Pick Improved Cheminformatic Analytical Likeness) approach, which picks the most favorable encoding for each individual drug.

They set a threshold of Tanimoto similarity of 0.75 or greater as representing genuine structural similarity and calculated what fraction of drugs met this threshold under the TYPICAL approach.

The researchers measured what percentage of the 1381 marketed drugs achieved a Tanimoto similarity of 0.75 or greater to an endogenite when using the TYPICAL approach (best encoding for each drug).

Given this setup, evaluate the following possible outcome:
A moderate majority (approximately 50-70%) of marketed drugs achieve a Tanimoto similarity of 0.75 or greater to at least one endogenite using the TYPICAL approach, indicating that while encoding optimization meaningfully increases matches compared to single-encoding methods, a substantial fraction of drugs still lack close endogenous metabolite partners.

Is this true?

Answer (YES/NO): YES